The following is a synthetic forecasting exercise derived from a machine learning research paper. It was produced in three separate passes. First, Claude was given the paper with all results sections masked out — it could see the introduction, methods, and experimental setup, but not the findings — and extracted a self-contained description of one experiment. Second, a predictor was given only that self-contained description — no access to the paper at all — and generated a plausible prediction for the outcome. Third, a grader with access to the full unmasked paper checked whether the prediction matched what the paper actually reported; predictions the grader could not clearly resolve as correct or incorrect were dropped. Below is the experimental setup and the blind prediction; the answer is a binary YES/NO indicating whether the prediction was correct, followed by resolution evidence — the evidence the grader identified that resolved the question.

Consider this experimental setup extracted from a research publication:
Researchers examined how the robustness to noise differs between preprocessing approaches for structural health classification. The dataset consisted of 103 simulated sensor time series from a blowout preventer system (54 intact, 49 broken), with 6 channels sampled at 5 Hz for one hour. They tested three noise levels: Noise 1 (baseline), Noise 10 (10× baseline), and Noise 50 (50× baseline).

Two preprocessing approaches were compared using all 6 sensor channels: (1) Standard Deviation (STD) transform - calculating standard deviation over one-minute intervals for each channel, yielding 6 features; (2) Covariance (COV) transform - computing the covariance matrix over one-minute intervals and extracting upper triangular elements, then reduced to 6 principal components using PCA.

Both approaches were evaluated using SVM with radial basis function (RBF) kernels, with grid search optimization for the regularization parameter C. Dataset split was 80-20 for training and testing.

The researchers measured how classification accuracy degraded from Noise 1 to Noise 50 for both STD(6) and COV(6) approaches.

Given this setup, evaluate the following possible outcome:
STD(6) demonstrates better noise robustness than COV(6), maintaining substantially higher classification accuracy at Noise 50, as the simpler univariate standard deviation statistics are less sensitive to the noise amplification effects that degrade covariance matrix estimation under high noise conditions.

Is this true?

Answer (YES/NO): NO